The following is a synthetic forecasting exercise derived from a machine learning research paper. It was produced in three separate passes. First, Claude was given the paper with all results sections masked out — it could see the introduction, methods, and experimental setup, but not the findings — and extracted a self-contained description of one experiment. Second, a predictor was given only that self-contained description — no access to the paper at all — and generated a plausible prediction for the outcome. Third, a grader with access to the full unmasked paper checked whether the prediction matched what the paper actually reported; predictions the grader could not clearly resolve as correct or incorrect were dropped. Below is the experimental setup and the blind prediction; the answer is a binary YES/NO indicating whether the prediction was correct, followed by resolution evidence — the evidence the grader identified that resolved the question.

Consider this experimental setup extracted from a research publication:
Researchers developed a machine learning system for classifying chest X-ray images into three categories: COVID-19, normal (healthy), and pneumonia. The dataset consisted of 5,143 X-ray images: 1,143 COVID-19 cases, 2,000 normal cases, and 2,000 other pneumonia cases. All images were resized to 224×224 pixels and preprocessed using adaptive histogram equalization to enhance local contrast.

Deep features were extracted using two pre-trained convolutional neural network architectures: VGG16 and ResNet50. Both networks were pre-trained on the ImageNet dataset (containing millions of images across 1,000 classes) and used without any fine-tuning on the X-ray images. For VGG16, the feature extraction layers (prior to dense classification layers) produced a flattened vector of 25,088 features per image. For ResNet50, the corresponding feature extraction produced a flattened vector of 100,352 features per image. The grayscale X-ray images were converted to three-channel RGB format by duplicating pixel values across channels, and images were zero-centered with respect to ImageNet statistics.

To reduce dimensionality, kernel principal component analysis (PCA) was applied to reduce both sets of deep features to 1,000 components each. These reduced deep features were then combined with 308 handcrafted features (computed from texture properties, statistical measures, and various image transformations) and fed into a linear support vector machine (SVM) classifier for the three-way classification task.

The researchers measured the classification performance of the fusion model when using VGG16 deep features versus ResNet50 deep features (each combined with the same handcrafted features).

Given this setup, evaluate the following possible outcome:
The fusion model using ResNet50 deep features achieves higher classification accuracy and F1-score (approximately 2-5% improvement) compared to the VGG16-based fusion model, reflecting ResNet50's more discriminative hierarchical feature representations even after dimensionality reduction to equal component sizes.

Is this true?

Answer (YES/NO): NO